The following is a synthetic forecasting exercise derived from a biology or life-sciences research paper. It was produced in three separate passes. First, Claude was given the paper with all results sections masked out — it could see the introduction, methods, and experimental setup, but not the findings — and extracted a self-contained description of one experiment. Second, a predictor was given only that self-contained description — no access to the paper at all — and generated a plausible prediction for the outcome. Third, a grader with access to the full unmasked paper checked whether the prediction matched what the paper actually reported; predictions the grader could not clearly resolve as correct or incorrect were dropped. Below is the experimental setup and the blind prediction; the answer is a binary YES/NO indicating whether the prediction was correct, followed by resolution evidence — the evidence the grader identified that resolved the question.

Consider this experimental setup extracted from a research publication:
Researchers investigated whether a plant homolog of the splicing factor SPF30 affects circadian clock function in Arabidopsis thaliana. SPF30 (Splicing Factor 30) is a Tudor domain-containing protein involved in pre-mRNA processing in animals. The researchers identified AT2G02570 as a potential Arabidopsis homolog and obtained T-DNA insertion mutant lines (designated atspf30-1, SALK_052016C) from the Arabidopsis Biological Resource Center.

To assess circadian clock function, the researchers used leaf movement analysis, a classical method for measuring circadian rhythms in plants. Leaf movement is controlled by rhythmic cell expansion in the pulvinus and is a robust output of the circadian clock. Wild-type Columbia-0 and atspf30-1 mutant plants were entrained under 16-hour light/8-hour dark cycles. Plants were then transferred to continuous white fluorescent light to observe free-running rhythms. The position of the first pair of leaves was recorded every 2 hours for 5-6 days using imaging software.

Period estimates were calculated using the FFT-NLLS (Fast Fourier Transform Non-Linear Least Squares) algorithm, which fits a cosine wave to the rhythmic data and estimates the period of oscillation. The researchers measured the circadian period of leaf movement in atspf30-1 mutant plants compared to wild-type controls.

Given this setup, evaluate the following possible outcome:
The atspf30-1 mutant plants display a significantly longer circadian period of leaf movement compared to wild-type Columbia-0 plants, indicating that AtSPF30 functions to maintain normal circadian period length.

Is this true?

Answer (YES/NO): NO